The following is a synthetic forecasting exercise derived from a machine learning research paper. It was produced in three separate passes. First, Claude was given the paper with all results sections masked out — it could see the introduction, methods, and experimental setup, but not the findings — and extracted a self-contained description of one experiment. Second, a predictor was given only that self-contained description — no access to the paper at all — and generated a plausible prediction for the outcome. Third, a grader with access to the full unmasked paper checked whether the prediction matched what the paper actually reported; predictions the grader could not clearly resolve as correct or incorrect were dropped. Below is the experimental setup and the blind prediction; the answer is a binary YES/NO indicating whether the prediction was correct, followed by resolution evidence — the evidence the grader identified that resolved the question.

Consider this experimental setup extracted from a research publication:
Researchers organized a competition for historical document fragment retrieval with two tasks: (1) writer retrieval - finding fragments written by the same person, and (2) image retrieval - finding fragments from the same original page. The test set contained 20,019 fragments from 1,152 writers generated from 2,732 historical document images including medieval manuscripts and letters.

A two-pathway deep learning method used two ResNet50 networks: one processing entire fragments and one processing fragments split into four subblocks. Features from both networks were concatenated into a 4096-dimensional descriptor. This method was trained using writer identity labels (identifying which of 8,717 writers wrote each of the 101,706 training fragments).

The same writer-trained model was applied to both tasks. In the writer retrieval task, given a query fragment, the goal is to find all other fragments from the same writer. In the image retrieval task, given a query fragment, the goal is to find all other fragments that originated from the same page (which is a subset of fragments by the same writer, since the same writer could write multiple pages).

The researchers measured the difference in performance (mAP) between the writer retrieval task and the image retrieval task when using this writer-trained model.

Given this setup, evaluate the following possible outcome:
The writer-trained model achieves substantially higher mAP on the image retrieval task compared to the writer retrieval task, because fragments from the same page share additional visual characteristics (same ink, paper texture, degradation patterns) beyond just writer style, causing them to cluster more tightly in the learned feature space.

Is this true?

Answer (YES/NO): NO